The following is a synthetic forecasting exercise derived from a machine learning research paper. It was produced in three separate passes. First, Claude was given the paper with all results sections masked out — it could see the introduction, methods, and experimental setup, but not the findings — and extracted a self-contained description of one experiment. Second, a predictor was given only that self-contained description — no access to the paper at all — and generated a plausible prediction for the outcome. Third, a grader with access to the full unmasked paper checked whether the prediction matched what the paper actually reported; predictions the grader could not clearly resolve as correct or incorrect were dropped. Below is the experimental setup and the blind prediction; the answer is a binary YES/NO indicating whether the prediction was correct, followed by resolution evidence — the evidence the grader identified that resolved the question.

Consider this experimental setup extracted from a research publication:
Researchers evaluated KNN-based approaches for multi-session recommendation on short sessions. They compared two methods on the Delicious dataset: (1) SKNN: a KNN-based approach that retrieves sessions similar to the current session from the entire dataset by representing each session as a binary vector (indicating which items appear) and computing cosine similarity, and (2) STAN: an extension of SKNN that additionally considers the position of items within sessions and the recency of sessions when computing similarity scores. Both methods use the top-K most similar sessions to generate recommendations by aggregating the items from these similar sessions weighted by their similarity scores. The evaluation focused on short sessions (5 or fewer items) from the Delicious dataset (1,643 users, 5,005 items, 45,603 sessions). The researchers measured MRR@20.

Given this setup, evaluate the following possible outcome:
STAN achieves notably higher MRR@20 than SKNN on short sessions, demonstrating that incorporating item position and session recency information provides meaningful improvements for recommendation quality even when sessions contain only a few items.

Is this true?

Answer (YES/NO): NO